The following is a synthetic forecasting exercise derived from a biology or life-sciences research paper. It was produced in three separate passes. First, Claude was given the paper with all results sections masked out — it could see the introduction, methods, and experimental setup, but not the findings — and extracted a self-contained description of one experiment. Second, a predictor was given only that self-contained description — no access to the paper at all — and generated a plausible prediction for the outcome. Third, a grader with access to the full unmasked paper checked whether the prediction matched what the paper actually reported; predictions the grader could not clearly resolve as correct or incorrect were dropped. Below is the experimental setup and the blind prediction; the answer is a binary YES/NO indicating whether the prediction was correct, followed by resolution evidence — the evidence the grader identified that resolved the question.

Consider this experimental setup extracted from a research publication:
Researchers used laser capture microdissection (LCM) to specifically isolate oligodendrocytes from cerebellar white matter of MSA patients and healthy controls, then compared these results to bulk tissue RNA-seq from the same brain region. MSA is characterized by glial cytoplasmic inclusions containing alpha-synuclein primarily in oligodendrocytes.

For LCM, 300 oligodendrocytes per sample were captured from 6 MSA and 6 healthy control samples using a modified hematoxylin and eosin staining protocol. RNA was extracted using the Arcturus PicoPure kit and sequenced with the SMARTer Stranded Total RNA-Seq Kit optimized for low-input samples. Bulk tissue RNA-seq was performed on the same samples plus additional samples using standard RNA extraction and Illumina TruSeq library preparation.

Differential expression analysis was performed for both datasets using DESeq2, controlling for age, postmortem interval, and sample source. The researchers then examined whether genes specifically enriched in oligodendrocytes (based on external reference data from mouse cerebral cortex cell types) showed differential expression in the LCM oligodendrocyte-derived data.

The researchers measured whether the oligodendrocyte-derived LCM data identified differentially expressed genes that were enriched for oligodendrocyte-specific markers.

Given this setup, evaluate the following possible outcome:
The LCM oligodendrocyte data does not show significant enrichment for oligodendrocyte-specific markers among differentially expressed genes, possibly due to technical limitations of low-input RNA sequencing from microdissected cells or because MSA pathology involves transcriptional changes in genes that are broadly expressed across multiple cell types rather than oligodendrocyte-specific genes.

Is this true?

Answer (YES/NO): NO